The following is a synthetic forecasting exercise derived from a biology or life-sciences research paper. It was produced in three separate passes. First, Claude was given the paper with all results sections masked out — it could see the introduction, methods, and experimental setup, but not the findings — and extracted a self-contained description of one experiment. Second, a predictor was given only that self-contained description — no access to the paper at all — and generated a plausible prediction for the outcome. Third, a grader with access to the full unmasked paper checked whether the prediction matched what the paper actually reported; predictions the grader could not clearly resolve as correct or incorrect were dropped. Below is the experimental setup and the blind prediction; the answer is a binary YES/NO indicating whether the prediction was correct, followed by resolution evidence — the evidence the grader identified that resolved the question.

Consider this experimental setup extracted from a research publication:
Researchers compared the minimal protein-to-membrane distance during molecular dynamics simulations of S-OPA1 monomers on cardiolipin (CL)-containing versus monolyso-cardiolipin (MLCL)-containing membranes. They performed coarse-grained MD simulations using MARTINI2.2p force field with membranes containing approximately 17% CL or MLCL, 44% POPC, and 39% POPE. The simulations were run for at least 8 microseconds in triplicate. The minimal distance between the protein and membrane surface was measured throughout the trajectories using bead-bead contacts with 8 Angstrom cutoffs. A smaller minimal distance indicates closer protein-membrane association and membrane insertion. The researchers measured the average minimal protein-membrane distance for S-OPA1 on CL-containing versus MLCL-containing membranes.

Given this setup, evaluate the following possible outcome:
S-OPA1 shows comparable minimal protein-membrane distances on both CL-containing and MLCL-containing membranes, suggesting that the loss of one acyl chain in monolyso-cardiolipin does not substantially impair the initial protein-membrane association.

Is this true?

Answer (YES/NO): YES